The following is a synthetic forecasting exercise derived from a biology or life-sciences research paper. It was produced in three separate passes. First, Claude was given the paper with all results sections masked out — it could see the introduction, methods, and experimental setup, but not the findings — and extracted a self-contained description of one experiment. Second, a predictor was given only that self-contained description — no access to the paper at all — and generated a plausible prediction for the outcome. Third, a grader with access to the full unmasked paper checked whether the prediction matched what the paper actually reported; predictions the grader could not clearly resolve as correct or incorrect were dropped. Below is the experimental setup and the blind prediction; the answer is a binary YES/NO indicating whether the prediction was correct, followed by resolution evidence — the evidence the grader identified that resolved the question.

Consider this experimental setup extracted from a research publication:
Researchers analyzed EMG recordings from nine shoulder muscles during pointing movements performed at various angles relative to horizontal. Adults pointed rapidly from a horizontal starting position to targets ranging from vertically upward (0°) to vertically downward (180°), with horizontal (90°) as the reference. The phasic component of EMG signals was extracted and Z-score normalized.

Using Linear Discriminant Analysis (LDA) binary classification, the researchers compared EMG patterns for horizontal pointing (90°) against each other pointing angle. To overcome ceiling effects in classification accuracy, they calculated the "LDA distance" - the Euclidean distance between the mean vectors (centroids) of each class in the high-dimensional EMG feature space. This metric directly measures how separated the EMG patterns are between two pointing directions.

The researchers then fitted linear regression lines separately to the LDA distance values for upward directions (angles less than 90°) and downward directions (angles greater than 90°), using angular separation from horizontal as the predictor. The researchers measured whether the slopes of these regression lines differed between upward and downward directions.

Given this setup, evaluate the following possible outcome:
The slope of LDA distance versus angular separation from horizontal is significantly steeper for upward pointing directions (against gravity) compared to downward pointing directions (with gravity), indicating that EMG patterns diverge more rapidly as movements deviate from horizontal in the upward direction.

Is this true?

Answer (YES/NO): NO